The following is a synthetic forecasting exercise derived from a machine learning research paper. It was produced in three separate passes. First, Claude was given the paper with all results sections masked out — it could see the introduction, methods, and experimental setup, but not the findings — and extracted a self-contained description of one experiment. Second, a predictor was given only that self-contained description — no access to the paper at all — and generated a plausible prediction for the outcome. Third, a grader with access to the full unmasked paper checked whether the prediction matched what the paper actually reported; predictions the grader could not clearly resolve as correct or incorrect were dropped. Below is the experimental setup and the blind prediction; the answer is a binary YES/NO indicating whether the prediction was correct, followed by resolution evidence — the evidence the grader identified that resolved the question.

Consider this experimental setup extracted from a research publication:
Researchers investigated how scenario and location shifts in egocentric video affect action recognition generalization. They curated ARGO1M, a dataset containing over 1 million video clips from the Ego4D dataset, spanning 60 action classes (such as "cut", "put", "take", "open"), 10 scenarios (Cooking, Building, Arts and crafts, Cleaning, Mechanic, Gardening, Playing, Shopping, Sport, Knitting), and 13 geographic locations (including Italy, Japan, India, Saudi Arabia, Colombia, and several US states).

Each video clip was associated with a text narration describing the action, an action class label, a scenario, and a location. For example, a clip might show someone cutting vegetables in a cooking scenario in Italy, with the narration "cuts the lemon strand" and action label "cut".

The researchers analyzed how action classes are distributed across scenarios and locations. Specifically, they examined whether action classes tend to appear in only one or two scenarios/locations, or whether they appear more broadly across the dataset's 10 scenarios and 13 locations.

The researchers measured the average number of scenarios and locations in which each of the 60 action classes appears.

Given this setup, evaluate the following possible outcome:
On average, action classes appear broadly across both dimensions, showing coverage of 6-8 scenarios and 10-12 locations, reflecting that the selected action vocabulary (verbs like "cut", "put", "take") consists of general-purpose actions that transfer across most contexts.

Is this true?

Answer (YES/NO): YES